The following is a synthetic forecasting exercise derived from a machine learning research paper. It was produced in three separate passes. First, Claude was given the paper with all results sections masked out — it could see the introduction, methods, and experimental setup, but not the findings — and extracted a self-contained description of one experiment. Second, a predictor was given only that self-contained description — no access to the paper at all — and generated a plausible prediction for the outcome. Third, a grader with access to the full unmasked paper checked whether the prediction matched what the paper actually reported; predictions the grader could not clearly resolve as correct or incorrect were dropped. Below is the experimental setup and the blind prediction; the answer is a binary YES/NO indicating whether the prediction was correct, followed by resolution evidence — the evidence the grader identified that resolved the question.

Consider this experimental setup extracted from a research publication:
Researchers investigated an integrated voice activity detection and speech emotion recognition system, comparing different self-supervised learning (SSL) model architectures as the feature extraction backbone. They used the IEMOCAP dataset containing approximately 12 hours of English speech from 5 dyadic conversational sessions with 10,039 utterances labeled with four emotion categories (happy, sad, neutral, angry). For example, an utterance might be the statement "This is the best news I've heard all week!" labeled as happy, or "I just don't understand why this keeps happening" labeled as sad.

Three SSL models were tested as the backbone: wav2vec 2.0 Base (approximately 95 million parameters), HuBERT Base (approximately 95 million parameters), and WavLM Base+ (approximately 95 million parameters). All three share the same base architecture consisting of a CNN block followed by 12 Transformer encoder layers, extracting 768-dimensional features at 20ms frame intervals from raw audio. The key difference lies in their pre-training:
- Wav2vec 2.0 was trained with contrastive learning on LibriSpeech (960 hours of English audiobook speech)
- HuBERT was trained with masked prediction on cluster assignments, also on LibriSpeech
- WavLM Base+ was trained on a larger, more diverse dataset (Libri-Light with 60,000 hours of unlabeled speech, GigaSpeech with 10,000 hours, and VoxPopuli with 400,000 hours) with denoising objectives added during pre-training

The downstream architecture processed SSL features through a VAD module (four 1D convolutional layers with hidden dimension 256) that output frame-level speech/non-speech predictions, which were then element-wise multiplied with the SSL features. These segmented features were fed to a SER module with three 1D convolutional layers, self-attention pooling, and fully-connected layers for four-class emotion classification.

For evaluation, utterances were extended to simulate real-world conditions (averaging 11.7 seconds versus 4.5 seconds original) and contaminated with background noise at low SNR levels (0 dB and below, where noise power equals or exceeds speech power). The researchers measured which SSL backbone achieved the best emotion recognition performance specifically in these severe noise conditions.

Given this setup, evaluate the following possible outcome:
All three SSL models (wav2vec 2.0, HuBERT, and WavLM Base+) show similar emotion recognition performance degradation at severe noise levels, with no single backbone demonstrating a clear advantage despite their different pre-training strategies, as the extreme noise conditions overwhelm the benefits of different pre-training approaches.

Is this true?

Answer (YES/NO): NO